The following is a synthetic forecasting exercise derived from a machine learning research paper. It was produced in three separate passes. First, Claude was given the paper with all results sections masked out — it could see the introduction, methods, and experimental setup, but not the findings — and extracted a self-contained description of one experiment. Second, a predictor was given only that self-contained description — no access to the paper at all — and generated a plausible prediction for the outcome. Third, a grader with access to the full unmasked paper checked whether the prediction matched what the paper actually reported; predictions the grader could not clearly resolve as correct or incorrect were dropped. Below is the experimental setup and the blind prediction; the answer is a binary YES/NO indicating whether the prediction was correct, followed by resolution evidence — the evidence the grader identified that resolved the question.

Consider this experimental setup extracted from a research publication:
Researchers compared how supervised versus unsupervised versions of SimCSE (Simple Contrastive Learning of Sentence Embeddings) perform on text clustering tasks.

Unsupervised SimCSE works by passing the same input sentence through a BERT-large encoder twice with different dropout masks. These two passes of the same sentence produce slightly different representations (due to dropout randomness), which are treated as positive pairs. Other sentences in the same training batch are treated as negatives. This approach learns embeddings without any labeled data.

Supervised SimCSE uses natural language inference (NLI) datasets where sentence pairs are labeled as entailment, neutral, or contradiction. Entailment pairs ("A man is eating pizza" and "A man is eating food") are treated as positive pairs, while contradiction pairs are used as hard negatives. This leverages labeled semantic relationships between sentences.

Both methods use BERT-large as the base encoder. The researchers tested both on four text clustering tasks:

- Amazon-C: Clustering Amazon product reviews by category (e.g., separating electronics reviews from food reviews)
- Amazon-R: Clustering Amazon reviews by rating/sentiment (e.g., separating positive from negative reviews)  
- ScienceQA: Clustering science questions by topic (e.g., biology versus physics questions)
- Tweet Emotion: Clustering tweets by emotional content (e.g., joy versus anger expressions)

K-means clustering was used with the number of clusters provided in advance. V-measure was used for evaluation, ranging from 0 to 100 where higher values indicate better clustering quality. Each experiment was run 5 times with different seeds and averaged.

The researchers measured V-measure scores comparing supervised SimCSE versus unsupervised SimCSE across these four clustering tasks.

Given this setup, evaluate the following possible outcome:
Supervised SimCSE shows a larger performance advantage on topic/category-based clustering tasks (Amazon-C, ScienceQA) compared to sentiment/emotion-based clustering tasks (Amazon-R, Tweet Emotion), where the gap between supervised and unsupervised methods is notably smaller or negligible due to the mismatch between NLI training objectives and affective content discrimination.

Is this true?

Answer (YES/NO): NO